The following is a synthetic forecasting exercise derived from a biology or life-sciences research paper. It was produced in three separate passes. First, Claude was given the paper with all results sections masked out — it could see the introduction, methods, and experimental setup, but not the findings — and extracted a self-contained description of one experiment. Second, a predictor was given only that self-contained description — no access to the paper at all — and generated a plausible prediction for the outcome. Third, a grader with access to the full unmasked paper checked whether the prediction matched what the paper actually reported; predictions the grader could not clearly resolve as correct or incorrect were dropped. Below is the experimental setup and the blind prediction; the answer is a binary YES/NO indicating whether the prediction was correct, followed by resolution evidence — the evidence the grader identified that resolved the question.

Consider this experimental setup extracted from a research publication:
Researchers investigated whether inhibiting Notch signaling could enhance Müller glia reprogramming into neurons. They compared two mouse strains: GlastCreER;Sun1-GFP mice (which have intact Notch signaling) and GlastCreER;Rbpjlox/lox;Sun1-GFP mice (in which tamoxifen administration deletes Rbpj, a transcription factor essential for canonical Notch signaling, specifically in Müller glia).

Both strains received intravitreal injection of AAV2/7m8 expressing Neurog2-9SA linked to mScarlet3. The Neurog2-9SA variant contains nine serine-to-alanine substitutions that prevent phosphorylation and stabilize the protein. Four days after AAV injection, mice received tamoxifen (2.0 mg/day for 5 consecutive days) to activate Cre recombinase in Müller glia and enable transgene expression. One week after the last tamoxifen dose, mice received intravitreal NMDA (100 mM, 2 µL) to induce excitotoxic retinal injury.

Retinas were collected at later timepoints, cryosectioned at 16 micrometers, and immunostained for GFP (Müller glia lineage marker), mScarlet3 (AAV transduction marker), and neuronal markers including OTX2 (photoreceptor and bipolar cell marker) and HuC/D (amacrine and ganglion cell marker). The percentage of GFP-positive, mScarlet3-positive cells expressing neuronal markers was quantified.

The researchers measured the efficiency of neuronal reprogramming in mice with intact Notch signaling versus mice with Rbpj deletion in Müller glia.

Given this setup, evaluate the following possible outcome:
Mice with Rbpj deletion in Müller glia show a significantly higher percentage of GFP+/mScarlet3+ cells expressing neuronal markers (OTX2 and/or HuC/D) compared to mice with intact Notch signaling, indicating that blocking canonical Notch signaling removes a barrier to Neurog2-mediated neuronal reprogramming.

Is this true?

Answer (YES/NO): YES